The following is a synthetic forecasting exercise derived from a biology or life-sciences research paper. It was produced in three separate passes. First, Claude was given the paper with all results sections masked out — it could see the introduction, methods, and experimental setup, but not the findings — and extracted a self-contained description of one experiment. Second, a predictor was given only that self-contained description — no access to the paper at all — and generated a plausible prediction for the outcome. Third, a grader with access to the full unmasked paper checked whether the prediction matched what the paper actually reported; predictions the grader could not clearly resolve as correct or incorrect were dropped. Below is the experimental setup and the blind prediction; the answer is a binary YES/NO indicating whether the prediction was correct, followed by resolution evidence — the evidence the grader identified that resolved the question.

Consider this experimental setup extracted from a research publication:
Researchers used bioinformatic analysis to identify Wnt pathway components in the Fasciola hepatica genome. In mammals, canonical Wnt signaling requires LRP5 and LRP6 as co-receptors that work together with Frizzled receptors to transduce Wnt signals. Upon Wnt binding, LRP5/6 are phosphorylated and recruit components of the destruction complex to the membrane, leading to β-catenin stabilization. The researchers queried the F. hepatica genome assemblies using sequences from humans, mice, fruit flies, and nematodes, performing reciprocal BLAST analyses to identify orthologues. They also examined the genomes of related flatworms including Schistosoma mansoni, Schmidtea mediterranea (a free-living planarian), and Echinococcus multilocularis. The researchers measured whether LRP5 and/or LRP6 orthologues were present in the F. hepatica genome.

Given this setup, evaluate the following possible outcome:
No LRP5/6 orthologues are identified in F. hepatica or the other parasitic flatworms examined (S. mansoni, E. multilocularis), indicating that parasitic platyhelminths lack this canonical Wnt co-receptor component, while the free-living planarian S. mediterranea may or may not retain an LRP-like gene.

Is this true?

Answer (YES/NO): NO